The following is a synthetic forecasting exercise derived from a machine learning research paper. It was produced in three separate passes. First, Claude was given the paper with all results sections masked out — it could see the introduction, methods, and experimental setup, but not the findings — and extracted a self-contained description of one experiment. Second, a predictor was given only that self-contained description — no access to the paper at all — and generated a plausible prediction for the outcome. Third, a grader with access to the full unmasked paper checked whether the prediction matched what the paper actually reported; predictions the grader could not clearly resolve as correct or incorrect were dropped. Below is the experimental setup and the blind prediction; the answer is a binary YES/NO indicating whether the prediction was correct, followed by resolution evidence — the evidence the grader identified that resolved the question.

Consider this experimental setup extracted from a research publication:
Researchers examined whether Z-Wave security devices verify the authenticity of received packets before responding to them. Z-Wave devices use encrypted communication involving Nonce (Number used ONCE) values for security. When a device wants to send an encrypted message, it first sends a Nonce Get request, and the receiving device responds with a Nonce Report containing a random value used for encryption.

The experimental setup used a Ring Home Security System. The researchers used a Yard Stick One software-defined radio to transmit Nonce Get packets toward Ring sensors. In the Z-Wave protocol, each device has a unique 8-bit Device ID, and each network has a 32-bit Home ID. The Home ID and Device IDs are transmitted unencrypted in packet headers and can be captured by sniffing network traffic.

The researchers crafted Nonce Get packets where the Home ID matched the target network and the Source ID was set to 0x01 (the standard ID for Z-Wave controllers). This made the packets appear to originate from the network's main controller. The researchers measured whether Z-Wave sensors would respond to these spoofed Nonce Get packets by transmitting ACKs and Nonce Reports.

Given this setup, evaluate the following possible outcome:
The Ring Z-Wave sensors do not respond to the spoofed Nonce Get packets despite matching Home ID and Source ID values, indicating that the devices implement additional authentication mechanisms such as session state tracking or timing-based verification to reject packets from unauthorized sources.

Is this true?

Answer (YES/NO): NO